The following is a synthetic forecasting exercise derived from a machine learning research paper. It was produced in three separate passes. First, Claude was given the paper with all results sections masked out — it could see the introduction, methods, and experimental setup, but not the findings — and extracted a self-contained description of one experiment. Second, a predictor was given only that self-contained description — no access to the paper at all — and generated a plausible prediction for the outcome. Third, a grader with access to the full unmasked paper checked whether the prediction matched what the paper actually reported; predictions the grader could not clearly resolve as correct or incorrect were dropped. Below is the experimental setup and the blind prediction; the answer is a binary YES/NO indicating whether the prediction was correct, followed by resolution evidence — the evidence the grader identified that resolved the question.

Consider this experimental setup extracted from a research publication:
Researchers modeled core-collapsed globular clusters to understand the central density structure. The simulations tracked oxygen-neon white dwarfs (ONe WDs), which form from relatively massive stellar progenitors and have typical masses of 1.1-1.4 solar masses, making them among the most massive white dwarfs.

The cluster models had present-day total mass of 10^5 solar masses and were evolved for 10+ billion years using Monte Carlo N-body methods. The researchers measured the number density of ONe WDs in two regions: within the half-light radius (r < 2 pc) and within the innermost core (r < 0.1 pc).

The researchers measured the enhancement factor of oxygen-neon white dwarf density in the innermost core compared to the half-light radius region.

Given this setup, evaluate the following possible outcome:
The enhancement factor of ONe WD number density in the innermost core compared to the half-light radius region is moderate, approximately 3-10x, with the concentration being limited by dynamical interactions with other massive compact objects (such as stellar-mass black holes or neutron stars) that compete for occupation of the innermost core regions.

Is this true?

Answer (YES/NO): NO